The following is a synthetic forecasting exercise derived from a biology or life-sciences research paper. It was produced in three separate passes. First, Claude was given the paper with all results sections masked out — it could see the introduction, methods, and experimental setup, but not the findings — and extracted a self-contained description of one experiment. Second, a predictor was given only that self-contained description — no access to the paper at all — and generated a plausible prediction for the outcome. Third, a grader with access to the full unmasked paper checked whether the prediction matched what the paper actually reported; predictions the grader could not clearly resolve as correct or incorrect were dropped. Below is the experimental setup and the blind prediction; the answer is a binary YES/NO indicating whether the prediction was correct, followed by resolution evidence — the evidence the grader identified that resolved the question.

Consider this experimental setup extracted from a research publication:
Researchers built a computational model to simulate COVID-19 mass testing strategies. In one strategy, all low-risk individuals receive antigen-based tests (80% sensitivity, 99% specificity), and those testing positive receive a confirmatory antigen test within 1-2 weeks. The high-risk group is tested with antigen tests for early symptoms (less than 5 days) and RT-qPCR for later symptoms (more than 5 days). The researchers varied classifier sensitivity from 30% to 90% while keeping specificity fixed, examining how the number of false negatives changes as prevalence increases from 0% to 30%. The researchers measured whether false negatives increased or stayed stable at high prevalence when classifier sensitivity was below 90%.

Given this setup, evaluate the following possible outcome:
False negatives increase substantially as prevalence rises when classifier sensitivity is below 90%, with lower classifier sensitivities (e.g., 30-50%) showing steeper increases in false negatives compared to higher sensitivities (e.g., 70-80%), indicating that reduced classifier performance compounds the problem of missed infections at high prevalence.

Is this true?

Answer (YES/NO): YES